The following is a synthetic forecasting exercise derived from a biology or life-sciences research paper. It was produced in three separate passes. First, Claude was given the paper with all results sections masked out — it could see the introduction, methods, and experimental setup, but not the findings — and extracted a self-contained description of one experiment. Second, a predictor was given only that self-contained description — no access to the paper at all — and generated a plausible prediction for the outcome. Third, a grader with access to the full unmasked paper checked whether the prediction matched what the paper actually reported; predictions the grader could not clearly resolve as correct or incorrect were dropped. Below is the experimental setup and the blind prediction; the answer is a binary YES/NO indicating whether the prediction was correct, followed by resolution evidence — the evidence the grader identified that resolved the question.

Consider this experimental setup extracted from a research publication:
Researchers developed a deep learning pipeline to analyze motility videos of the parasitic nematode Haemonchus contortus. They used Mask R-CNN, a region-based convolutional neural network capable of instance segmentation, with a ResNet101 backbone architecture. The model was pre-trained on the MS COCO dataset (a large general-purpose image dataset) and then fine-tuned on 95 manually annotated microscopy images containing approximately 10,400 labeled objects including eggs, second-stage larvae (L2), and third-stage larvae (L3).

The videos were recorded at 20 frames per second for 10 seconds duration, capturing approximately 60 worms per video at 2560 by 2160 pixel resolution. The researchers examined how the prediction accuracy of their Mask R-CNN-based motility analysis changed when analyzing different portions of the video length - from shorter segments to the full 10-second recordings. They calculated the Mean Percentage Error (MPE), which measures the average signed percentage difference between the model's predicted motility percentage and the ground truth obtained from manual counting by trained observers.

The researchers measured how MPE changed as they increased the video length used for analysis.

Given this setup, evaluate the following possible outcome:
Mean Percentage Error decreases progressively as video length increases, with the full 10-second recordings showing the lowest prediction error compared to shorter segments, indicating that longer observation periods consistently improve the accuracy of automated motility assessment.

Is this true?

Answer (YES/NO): YES